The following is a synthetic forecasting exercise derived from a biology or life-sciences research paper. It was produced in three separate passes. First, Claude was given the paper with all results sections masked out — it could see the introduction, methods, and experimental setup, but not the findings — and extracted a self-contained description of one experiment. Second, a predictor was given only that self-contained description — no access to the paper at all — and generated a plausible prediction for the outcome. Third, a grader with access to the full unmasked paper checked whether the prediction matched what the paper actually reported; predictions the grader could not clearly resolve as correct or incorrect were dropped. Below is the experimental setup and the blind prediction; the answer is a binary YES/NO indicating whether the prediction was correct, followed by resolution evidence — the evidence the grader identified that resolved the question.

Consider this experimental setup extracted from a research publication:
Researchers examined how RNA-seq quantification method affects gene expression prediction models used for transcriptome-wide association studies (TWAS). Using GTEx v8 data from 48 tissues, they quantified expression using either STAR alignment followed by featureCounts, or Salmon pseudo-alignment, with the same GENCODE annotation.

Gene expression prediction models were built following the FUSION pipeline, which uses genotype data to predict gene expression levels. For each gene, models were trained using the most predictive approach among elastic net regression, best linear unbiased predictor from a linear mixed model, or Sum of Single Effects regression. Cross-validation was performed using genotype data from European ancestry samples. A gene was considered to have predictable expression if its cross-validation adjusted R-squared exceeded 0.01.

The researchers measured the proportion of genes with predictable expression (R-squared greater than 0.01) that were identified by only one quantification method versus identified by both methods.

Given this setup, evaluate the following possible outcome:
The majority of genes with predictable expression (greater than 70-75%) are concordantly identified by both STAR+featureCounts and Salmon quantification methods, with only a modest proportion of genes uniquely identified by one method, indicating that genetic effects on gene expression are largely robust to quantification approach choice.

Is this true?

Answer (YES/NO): NO